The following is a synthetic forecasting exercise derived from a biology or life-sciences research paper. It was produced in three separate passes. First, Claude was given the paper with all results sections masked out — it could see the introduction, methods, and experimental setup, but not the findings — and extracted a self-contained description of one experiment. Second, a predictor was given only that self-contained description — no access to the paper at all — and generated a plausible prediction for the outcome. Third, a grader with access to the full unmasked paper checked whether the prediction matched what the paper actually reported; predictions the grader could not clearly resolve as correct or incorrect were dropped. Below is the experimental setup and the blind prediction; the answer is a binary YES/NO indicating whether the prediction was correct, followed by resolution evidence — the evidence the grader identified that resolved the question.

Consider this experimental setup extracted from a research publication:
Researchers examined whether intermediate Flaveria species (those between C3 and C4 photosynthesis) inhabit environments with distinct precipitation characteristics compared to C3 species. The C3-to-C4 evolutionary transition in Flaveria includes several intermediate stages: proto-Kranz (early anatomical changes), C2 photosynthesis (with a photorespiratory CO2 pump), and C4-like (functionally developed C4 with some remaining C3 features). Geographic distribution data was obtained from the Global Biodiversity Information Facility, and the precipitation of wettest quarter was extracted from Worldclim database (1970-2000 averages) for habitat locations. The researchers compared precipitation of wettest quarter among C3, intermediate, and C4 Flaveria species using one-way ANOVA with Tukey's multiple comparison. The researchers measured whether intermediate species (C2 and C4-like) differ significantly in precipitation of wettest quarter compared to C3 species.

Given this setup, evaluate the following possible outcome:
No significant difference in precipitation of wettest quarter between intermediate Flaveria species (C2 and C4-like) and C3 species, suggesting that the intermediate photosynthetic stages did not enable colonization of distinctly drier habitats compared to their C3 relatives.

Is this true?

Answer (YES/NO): NO